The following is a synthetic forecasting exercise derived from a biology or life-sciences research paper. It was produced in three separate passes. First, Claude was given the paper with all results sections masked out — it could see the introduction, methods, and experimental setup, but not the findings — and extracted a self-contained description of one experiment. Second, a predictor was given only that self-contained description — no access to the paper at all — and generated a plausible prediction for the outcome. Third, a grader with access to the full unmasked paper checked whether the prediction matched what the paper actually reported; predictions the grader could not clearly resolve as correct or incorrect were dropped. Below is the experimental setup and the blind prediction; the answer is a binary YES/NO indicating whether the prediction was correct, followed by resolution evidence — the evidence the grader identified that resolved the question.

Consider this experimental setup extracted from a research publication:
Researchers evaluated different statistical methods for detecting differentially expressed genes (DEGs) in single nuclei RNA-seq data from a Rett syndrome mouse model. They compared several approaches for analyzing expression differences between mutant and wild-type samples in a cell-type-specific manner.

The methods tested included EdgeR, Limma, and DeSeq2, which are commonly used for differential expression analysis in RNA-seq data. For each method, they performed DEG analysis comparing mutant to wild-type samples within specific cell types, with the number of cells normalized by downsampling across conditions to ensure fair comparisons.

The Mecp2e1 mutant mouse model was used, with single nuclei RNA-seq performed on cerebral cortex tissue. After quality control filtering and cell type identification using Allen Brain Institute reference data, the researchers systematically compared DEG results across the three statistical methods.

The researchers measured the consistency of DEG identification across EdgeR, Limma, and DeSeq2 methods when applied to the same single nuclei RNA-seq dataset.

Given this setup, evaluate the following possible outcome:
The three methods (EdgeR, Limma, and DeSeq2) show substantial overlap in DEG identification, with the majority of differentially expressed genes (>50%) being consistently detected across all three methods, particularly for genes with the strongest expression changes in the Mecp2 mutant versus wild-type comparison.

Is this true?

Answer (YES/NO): NO